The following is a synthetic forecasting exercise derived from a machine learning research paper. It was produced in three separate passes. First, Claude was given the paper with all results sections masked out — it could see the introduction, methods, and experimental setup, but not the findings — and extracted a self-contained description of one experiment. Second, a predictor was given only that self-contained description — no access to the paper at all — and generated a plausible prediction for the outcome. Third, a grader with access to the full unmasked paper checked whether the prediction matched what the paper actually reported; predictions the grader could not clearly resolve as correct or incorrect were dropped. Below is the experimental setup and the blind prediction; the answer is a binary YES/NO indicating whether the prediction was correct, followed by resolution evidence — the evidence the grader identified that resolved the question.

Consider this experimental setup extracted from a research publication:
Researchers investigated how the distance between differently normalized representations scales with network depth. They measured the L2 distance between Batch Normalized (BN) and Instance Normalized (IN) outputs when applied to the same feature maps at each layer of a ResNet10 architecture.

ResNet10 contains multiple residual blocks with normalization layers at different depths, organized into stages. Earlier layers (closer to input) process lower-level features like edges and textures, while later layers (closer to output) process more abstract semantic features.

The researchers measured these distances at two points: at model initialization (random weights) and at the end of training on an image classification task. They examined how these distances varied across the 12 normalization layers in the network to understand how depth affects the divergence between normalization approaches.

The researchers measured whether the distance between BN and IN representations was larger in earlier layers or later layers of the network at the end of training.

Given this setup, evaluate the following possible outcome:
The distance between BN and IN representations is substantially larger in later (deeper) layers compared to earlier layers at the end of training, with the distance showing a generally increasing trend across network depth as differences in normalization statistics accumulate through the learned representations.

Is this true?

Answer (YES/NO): NO